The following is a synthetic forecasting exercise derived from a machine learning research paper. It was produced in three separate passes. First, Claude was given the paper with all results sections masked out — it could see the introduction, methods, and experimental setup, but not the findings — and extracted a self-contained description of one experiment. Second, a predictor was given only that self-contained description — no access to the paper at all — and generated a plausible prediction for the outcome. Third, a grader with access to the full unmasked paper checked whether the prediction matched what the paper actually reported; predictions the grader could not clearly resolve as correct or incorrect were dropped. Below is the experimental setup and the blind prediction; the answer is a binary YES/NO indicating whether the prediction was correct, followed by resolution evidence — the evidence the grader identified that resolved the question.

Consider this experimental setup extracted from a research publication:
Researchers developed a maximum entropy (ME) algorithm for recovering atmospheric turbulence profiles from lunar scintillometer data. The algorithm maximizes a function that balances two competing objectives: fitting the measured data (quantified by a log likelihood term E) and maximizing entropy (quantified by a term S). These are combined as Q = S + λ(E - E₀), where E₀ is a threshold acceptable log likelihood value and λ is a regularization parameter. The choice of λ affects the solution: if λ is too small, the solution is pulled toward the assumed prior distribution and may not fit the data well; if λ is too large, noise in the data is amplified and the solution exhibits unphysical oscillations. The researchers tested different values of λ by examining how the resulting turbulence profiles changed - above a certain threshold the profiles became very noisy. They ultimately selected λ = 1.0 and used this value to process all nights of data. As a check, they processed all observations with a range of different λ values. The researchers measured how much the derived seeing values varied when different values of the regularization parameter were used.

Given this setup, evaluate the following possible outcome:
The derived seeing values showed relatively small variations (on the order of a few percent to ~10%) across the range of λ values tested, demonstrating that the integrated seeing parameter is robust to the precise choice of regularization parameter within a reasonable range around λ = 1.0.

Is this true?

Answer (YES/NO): YES